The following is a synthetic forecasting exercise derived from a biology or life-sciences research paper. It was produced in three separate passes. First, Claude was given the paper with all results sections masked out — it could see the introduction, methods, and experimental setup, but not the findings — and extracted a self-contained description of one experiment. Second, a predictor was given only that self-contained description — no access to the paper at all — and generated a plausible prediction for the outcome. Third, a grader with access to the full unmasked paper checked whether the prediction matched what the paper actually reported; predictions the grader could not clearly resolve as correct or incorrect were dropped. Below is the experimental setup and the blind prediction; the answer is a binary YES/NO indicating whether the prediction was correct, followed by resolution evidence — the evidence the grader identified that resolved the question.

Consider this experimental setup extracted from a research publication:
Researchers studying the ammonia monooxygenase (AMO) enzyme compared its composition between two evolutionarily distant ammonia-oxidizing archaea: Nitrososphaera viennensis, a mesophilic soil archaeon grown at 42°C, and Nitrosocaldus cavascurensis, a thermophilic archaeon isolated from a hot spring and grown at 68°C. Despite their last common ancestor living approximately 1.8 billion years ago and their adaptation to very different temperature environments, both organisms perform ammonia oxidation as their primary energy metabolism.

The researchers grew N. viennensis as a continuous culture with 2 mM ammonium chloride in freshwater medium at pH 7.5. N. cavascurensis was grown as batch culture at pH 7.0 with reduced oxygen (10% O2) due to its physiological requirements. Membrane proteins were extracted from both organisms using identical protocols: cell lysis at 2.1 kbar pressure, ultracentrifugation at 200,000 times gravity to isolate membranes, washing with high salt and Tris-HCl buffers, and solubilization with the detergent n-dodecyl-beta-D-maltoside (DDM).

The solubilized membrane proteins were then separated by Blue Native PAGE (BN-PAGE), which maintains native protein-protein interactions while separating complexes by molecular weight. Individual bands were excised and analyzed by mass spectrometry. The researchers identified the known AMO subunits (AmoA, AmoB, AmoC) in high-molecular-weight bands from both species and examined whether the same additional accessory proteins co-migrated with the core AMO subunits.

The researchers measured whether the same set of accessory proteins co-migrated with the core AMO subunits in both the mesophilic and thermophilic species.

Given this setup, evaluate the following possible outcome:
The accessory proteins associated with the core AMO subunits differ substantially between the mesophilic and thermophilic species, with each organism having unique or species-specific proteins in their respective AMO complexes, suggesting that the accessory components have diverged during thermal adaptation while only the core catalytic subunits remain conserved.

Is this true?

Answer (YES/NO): NO